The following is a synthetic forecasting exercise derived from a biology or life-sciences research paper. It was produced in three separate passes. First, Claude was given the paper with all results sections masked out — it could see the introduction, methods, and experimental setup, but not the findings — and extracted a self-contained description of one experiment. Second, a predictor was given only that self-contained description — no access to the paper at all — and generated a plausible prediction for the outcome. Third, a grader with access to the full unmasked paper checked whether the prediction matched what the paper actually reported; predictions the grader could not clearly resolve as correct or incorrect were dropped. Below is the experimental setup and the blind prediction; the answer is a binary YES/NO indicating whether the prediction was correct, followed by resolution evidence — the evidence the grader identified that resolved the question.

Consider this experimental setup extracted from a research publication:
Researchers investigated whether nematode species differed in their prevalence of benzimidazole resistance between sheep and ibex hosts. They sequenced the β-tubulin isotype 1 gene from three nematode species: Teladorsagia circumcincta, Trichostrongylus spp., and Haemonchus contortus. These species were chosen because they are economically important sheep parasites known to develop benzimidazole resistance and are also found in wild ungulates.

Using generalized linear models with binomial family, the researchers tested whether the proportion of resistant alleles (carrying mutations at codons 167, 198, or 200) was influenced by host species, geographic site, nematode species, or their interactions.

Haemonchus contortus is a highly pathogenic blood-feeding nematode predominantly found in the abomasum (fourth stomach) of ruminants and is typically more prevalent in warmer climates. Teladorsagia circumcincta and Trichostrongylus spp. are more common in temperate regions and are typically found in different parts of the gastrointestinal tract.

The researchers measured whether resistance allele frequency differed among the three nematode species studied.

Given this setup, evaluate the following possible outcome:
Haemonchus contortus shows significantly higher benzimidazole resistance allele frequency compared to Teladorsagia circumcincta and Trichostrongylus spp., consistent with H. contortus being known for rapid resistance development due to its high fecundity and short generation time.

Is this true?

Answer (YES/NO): NO